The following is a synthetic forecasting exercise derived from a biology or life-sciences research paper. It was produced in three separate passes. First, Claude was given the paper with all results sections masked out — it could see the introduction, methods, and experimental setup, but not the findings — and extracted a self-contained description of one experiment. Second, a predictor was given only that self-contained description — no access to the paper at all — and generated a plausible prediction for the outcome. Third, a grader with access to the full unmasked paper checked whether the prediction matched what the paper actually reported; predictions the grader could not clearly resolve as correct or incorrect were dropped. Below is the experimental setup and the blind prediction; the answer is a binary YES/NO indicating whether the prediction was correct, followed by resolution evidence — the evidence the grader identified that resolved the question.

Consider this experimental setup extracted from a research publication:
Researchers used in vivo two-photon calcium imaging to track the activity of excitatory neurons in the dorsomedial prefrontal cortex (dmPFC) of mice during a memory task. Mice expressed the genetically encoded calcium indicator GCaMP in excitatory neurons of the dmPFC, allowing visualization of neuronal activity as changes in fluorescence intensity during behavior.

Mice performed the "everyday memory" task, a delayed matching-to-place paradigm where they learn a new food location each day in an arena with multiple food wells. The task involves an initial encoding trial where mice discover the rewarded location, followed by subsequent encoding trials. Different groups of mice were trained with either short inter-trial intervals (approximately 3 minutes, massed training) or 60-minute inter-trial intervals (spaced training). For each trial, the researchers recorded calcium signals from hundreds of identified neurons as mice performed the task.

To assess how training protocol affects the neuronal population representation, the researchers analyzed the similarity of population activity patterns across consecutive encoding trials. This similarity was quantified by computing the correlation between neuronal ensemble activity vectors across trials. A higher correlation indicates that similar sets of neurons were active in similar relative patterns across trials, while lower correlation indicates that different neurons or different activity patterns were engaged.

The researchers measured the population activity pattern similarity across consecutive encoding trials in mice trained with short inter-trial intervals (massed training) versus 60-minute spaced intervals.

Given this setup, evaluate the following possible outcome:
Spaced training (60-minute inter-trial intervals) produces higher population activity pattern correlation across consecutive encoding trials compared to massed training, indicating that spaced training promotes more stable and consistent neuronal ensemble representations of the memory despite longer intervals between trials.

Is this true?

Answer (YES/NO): YES